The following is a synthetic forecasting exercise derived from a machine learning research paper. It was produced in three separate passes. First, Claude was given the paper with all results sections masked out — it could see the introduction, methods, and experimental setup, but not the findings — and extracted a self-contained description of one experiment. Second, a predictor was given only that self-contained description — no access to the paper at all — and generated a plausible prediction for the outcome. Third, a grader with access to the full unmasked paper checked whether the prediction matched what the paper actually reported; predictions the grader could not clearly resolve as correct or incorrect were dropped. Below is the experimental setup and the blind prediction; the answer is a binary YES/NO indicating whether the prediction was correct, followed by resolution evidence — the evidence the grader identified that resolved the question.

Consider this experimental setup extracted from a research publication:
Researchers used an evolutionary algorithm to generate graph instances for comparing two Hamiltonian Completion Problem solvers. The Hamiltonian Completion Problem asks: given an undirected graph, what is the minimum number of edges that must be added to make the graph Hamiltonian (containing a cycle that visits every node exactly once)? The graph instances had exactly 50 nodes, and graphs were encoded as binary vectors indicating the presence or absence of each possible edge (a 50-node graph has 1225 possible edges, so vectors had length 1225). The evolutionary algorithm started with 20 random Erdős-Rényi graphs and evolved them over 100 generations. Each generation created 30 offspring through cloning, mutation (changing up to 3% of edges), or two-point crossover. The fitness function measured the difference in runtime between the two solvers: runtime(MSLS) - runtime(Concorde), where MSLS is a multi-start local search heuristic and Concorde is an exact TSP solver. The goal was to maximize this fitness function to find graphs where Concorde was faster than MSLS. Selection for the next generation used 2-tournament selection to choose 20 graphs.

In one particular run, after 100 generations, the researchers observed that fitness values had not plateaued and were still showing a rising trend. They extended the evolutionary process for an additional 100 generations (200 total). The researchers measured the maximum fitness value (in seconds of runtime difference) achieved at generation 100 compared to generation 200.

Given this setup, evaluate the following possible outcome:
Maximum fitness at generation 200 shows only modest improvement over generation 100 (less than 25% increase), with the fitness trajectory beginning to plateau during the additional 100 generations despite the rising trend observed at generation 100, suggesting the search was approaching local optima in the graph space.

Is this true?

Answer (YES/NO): NO